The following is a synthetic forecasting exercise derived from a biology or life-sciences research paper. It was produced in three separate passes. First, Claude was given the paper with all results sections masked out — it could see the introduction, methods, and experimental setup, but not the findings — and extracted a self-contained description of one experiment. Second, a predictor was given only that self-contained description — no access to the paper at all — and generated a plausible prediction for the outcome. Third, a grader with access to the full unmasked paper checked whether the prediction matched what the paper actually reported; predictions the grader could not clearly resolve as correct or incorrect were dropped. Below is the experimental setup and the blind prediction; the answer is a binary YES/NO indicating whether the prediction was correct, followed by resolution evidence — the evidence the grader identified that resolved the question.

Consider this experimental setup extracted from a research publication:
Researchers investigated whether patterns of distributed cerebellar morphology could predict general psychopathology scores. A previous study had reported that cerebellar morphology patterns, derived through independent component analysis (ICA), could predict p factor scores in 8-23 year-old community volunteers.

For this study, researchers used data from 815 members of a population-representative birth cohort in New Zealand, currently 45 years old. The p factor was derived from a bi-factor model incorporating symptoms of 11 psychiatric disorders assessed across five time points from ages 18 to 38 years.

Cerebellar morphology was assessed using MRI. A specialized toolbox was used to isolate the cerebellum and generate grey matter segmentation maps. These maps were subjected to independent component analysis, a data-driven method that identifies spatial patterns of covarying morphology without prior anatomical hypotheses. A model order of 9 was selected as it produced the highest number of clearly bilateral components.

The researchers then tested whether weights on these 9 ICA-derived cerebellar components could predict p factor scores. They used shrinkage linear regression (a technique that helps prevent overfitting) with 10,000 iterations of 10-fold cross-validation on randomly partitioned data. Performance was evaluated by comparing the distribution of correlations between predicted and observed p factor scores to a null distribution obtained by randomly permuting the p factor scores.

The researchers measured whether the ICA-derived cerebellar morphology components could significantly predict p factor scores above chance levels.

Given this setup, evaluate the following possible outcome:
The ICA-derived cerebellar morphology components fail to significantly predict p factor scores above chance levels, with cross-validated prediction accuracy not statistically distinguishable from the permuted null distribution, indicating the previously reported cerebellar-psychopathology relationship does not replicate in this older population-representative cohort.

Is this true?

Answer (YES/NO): YES